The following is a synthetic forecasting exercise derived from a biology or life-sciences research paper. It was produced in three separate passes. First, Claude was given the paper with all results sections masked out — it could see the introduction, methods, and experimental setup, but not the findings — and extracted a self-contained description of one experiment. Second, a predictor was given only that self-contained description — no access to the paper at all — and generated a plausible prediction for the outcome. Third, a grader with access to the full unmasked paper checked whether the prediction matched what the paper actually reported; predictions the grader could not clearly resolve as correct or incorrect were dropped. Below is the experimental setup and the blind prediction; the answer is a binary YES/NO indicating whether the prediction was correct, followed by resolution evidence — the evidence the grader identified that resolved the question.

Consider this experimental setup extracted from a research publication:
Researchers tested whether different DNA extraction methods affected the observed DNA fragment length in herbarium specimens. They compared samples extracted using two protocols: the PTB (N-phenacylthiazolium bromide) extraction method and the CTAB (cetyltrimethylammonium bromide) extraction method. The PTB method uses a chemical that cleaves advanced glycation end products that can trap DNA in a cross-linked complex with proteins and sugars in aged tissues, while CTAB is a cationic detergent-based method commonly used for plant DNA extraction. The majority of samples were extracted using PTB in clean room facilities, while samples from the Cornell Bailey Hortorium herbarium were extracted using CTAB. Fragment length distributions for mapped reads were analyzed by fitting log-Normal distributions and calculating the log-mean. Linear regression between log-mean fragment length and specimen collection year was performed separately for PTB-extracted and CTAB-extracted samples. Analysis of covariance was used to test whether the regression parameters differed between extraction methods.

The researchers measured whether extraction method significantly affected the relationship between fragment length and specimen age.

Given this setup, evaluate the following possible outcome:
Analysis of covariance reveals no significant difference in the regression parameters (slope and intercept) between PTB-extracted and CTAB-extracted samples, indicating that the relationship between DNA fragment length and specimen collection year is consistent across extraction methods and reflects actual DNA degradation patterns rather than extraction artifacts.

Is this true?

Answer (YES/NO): YES